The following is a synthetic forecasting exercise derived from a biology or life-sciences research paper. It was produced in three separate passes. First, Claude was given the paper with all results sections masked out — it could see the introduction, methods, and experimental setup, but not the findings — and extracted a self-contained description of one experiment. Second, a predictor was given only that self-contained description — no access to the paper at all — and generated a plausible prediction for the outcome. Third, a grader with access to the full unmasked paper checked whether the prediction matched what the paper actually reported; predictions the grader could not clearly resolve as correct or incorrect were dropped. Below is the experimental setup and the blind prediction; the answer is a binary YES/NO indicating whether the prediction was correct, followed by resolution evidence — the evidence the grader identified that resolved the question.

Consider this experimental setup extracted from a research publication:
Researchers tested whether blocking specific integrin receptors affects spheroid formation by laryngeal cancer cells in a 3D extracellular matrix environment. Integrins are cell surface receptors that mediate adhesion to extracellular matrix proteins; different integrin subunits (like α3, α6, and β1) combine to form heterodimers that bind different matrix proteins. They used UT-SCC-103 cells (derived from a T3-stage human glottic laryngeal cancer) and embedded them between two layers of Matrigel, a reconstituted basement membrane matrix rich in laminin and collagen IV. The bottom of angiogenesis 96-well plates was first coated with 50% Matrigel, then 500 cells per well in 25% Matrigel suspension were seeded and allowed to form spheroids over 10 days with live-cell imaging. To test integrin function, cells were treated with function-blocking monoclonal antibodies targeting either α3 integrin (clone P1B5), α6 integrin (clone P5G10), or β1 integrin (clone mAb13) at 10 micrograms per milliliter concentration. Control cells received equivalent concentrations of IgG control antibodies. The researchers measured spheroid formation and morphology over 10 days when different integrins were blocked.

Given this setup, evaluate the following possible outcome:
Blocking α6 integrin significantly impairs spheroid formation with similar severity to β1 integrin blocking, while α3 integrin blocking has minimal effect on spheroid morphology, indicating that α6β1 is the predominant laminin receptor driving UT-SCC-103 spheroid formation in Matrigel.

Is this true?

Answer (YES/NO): NO